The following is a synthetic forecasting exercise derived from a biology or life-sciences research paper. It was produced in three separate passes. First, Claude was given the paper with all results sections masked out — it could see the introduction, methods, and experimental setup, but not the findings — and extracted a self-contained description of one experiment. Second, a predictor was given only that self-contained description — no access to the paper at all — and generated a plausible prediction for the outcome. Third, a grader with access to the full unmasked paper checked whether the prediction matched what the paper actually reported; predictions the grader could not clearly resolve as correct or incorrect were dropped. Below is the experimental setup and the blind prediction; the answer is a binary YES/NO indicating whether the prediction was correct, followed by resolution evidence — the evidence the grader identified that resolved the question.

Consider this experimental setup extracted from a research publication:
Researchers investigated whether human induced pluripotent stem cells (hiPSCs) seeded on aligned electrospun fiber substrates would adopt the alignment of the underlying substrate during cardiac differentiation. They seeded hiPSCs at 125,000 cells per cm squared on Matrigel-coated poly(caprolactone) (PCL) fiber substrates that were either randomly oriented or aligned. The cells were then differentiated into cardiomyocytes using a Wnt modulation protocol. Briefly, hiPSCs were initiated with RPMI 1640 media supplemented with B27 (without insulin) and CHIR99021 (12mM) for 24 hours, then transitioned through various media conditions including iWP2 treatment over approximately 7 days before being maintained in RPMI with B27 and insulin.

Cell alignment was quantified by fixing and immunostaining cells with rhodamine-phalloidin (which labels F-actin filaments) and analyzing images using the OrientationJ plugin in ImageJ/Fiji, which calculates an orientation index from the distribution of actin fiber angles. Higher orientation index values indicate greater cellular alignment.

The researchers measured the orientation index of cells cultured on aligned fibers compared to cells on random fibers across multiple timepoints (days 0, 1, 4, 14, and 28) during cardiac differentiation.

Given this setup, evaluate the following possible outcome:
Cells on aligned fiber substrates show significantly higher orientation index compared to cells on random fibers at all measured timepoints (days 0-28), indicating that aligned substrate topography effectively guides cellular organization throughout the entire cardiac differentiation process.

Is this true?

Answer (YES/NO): NO